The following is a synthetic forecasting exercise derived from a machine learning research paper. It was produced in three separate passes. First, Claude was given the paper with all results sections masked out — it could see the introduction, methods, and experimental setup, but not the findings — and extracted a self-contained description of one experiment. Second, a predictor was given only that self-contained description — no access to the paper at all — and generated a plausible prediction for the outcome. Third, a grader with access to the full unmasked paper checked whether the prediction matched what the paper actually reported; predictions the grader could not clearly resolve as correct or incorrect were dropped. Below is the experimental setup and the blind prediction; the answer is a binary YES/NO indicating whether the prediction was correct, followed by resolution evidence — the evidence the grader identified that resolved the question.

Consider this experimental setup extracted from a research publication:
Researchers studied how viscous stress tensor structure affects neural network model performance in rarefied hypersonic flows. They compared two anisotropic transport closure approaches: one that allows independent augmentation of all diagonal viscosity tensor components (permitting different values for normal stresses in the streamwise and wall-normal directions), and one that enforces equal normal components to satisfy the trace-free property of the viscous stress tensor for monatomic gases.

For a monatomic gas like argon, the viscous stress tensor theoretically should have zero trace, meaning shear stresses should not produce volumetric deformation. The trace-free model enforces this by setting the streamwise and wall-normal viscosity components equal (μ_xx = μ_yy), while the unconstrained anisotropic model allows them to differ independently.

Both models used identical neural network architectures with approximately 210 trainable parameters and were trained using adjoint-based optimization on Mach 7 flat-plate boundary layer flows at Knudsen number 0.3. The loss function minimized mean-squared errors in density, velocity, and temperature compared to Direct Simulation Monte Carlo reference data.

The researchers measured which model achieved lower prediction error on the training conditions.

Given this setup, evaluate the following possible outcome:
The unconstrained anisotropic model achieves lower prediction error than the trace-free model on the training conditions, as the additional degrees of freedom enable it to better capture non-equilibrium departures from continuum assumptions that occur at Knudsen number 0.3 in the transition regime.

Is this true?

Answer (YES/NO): NO